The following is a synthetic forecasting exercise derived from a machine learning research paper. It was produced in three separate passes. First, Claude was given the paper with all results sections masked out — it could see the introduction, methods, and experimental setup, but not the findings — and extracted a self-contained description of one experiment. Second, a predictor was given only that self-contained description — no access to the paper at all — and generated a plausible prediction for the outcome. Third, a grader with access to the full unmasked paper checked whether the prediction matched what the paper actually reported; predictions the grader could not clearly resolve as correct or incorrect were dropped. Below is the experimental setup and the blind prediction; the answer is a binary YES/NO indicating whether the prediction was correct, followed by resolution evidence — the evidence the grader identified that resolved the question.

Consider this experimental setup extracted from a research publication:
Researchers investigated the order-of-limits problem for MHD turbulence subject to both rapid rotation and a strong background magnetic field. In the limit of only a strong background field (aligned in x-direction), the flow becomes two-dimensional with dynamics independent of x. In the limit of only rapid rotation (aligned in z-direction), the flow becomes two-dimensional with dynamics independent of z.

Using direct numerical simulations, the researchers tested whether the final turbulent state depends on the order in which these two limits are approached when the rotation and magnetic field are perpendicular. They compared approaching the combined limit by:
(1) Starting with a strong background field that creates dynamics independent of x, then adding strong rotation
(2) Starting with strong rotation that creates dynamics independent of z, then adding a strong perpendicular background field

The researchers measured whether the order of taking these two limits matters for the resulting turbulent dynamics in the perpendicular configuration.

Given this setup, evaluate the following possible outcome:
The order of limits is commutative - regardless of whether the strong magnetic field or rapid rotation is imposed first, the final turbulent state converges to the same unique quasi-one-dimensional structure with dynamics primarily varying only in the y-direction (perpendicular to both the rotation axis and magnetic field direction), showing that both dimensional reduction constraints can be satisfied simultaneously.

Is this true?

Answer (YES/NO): NO